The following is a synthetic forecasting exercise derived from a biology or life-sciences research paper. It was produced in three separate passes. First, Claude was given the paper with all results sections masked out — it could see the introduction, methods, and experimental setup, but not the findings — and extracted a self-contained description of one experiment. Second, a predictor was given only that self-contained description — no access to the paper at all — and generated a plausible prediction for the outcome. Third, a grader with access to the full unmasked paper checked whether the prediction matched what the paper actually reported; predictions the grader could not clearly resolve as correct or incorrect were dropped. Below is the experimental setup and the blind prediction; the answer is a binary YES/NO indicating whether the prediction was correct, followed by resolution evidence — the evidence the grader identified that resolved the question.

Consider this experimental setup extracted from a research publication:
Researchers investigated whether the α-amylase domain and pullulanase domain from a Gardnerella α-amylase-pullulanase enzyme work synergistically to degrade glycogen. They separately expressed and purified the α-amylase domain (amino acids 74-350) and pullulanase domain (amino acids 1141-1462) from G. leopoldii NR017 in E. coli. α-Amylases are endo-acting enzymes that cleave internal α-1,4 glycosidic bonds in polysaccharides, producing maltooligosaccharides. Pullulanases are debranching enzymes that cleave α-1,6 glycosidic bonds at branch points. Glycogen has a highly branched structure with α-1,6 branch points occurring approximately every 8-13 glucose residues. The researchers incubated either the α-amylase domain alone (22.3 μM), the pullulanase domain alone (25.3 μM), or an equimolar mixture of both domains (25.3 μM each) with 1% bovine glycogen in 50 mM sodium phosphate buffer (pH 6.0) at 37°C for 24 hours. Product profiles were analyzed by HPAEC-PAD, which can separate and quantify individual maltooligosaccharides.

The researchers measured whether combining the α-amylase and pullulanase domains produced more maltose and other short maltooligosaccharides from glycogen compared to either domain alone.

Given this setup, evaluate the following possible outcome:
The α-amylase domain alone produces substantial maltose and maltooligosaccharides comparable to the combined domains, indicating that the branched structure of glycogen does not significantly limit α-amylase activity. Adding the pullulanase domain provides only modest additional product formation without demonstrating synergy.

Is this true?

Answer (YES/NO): NO